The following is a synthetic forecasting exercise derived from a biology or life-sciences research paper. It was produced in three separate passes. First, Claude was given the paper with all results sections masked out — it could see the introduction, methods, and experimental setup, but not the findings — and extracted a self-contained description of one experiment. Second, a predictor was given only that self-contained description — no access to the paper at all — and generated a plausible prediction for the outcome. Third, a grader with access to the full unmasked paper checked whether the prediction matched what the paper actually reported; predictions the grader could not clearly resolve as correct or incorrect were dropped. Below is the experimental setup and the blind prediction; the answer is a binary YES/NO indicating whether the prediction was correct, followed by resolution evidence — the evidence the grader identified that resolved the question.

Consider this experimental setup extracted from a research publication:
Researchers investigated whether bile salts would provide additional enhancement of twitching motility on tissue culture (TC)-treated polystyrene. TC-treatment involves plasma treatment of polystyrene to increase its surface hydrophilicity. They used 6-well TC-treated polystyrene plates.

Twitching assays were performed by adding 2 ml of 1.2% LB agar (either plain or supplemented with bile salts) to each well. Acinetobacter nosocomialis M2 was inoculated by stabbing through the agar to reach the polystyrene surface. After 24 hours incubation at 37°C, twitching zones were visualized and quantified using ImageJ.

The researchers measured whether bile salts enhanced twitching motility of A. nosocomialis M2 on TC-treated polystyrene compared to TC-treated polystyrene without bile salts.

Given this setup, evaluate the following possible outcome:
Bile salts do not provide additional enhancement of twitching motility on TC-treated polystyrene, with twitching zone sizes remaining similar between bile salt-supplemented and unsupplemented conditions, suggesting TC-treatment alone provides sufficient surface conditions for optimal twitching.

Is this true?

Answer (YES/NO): YES